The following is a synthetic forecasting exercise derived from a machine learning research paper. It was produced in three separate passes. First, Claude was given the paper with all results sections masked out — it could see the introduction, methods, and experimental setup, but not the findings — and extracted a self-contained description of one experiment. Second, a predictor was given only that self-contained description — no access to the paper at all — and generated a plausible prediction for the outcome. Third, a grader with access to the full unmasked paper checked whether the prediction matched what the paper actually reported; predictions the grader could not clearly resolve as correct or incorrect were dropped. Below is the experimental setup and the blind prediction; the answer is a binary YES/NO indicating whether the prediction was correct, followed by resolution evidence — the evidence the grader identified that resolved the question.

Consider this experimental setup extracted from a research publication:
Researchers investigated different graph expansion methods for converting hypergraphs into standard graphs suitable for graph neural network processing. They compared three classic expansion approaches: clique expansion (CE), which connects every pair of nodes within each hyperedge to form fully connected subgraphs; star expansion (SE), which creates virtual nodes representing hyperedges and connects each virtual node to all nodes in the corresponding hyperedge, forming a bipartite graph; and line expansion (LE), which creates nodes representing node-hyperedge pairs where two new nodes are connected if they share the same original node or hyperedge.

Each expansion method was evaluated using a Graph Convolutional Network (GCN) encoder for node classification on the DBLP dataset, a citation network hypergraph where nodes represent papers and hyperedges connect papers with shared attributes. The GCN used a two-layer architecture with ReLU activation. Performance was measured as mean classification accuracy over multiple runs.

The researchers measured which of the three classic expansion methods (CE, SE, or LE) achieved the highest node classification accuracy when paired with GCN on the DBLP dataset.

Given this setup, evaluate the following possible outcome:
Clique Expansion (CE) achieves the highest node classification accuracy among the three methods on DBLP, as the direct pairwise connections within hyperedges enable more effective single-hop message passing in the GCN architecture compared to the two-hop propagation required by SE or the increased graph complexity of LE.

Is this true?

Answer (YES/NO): NO